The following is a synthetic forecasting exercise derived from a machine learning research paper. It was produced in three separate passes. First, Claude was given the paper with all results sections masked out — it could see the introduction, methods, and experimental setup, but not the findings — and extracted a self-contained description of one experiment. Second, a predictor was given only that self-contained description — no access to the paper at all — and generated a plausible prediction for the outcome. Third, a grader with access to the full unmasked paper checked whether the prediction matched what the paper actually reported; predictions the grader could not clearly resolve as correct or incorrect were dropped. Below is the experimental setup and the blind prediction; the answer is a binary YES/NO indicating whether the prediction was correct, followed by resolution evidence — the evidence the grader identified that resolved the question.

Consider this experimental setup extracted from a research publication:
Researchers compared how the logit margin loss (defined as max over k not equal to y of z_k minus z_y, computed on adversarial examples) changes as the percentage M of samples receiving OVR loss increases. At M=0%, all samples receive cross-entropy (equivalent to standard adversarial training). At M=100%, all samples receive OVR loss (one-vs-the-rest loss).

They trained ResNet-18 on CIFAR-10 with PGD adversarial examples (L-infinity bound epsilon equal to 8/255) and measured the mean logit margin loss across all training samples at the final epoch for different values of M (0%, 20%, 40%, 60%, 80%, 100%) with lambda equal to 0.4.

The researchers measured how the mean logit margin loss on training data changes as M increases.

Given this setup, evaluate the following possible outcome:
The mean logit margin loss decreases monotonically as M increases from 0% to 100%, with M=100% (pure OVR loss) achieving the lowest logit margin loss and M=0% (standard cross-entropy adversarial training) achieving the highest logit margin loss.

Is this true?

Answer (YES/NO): YES